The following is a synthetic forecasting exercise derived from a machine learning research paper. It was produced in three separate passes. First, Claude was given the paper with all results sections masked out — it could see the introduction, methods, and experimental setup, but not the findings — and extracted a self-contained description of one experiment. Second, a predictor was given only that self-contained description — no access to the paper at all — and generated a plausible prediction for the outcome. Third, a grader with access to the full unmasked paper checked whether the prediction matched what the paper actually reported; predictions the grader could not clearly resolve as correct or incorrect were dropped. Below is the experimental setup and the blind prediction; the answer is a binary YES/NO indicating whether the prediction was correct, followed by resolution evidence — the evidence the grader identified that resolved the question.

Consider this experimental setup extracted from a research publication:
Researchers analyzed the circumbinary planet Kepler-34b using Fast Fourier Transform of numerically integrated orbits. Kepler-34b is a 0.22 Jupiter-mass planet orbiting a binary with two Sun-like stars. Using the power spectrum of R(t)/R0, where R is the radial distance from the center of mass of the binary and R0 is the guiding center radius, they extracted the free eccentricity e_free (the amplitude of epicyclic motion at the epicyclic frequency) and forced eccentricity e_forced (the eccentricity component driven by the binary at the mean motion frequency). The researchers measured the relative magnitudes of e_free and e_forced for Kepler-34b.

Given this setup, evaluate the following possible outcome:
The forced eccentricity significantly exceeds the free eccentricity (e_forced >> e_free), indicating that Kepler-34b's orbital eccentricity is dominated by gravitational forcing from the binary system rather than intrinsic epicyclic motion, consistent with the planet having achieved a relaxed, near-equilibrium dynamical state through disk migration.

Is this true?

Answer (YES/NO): NO